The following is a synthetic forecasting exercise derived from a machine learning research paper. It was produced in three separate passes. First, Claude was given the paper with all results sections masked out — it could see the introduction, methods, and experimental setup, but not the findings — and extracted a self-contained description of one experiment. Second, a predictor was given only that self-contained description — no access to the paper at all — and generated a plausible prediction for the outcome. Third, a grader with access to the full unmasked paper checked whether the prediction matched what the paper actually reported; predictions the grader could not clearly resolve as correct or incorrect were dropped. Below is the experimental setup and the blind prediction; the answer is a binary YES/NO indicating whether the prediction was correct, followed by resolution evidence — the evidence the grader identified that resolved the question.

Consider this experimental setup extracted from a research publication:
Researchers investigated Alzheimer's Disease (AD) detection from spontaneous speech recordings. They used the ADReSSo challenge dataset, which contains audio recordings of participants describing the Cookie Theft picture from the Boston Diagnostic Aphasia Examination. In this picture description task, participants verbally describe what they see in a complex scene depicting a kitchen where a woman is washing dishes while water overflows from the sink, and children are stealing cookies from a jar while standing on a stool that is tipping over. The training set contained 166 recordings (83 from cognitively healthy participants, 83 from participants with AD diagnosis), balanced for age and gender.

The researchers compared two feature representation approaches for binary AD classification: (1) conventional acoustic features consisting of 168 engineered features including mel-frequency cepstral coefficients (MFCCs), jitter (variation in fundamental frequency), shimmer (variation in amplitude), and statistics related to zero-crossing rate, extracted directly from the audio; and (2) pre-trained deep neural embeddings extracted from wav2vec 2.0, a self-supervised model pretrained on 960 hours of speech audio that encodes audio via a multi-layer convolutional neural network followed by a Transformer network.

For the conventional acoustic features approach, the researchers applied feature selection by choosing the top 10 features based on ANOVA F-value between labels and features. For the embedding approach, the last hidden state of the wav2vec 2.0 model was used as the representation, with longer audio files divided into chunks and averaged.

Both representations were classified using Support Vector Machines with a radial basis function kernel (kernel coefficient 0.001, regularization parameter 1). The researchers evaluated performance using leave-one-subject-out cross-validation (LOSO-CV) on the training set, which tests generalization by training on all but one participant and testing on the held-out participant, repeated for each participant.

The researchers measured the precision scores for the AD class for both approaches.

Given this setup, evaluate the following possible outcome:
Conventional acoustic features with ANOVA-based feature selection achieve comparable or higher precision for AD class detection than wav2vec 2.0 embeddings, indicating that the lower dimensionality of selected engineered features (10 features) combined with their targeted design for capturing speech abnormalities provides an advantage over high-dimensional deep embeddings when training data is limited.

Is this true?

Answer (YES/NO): YES